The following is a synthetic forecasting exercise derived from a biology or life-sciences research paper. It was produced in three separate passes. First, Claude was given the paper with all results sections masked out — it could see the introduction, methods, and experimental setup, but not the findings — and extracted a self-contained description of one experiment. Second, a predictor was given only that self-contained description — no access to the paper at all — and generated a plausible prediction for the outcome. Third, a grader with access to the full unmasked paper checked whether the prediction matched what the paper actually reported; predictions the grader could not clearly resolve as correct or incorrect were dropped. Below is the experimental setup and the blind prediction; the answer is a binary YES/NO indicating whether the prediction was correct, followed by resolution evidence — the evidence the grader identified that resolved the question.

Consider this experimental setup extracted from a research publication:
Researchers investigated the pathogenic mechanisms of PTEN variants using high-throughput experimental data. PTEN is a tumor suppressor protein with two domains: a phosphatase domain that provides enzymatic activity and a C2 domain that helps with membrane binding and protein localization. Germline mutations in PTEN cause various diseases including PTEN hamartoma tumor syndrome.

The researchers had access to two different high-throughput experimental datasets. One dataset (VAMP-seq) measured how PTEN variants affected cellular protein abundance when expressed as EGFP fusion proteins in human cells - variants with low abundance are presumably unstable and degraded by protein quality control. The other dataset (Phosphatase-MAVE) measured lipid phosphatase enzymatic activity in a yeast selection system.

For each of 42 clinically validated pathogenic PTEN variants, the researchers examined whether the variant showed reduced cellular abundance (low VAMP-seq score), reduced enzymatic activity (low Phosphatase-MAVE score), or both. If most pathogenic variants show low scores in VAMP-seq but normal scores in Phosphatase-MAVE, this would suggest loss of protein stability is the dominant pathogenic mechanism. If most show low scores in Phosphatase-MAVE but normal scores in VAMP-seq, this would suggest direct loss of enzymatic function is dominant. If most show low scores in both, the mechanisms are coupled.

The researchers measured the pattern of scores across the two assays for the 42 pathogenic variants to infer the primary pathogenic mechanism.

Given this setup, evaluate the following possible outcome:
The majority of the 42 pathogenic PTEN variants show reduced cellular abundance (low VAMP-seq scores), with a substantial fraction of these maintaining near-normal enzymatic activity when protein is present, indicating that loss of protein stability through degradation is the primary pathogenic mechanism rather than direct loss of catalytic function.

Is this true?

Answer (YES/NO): NO